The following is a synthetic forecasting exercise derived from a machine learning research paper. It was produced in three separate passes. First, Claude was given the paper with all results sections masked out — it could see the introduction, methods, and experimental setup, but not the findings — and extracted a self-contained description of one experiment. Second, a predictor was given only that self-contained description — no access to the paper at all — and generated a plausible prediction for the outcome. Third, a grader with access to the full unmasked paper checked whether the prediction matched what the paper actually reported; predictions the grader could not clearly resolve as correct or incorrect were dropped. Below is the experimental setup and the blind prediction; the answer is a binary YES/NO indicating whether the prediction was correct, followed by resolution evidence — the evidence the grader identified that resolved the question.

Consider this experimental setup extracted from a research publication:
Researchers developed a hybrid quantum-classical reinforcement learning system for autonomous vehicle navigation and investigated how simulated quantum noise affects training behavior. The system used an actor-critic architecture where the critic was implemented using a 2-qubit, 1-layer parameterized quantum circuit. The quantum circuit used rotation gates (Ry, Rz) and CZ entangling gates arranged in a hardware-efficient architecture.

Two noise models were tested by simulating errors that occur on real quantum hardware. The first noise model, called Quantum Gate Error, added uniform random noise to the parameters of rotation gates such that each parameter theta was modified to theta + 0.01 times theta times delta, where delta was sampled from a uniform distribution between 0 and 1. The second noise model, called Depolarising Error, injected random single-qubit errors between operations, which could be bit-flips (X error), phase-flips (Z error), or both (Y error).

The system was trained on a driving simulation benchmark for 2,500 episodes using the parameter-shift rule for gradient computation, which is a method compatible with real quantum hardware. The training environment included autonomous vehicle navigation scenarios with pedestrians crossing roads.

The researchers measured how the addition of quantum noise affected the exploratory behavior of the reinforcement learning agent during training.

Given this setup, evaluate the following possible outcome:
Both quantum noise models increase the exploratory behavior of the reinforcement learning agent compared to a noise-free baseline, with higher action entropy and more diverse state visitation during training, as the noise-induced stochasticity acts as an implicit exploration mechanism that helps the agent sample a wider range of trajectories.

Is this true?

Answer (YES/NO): NO